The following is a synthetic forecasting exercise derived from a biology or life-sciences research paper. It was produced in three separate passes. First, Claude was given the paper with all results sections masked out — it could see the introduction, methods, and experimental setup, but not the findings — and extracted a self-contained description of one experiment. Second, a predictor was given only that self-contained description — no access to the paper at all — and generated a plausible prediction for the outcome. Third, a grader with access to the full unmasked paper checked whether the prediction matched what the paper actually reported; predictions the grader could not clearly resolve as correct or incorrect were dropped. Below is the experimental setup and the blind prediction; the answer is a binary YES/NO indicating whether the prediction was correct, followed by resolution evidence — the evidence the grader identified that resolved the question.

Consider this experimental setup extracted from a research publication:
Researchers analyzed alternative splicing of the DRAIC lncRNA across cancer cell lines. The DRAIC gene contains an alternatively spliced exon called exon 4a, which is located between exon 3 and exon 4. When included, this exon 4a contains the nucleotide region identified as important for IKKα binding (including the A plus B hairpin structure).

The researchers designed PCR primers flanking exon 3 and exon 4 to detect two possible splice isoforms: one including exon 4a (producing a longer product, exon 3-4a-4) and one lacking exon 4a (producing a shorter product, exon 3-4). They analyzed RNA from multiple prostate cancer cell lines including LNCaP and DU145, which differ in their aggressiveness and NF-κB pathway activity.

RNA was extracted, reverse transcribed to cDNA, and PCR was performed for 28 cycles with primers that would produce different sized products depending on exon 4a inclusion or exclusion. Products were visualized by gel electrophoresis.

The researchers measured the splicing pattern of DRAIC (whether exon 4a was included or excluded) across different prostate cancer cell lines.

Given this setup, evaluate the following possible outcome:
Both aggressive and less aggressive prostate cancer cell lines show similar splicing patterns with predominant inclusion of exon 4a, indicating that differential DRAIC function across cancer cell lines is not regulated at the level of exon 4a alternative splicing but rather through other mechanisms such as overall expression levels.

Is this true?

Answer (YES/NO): NO